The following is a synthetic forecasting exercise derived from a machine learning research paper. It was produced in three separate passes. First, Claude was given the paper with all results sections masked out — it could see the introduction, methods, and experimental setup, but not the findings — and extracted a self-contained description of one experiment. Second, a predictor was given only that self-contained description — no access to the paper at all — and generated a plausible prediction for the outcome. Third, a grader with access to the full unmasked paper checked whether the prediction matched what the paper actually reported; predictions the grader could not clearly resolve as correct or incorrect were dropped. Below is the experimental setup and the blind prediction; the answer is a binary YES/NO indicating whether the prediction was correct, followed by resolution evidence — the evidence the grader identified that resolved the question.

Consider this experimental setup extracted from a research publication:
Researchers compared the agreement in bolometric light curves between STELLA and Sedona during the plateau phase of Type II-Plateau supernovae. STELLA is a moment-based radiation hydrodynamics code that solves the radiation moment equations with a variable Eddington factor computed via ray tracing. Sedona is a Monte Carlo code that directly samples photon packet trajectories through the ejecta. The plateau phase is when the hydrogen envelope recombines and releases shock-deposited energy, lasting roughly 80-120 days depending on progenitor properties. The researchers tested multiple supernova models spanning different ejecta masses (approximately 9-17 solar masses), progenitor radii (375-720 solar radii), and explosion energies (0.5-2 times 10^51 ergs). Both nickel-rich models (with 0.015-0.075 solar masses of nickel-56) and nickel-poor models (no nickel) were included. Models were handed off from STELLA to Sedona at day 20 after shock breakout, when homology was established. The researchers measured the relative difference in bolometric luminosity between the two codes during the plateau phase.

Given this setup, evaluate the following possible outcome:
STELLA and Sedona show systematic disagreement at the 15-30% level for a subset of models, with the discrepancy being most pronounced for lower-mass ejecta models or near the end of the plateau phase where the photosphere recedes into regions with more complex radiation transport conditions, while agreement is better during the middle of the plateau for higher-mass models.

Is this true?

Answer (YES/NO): NO